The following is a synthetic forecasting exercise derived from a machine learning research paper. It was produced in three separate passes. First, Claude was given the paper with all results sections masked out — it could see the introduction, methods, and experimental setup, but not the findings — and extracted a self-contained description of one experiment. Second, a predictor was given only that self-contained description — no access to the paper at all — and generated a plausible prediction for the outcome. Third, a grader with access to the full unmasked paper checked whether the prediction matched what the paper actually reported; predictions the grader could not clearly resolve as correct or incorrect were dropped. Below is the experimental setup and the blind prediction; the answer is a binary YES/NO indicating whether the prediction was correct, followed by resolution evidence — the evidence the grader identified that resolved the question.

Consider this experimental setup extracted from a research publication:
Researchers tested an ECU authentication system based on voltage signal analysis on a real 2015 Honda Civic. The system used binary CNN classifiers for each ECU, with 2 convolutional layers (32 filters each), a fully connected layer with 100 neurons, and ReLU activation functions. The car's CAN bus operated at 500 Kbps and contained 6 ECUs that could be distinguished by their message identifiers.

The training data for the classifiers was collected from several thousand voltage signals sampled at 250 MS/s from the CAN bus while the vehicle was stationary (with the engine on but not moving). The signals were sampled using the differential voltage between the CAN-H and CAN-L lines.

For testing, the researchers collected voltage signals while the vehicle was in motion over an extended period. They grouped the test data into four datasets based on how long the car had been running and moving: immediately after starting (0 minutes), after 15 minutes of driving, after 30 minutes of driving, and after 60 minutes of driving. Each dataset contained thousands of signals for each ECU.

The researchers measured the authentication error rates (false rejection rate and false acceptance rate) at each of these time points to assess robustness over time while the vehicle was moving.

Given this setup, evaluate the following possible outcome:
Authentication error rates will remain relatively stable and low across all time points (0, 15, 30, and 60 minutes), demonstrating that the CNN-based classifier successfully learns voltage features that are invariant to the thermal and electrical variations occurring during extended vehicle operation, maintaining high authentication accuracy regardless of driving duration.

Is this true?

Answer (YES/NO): YES